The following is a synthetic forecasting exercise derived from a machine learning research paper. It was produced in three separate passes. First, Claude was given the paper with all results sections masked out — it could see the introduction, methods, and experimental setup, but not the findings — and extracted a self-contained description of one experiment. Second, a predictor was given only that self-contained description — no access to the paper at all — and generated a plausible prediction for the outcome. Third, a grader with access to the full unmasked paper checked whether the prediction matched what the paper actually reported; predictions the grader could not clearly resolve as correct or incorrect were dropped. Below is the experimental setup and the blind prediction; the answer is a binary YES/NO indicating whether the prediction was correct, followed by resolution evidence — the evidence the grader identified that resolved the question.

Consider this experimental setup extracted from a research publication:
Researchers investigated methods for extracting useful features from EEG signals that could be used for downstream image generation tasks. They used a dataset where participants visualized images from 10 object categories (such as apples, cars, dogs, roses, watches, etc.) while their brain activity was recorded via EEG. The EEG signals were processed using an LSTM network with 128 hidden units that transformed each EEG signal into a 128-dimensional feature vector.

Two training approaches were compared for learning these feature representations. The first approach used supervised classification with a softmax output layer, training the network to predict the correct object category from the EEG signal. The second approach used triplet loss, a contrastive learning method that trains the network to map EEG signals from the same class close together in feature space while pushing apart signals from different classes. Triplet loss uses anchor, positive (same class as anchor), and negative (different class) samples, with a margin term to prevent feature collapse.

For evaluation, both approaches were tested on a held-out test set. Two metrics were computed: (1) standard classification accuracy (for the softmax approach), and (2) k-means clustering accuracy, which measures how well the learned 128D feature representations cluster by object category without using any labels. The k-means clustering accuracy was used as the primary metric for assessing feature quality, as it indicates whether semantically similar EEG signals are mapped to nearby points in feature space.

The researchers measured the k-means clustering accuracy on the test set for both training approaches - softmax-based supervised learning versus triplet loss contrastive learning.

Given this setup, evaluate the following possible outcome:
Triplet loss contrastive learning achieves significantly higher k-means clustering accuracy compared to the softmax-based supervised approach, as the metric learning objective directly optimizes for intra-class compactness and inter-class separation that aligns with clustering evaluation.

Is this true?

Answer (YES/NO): YES